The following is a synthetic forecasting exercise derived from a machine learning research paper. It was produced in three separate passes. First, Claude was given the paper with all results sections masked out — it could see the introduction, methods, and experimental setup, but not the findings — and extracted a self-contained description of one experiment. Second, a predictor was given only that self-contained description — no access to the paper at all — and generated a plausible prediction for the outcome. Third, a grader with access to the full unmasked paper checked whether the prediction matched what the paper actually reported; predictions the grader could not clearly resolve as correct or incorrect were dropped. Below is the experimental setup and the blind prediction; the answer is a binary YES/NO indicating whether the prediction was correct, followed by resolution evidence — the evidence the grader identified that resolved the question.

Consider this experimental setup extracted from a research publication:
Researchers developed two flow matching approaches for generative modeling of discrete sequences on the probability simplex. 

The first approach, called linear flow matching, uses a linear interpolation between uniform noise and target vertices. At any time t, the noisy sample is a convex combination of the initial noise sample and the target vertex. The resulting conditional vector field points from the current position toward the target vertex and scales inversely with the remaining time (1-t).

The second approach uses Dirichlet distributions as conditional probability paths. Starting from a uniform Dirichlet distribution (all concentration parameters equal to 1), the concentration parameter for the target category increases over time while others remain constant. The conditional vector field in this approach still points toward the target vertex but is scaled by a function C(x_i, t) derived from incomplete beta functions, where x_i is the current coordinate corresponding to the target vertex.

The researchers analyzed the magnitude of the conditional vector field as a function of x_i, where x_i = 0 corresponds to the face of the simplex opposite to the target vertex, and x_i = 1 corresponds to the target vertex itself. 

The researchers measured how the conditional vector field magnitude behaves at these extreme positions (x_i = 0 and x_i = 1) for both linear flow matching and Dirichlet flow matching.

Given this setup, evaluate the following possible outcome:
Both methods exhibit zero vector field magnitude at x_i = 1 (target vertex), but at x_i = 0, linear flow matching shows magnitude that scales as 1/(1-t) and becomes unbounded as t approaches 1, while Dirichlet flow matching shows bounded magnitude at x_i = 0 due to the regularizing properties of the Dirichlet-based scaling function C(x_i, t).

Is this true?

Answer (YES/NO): NO